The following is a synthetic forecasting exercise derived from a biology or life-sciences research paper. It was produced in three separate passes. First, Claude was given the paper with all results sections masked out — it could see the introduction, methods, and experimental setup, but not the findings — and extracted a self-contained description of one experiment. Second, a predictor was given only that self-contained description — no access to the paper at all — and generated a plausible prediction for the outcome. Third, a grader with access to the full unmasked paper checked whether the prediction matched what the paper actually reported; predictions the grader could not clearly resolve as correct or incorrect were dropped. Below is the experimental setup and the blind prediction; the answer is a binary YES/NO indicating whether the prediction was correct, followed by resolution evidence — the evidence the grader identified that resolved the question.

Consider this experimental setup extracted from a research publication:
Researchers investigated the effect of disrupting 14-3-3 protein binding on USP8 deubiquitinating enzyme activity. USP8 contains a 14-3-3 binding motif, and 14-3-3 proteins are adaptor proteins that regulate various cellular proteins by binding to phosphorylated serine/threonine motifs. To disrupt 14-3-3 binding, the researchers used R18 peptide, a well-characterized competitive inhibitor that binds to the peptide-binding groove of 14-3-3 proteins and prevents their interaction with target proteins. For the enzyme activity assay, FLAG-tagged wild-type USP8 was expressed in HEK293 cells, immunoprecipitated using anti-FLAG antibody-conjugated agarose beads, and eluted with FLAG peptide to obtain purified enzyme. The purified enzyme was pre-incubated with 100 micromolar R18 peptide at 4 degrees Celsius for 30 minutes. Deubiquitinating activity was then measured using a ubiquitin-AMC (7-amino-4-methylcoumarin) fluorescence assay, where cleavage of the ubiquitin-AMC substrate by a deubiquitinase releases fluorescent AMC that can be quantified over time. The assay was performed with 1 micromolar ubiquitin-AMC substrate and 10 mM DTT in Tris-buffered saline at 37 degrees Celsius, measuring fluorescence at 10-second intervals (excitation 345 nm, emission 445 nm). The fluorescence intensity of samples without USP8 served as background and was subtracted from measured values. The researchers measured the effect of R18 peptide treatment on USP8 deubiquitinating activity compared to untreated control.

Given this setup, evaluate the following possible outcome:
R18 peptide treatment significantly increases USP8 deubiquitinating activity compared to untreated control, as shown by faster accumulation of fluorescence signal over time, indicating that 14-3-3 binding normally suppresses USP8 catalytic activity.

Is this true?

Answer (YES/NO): YES